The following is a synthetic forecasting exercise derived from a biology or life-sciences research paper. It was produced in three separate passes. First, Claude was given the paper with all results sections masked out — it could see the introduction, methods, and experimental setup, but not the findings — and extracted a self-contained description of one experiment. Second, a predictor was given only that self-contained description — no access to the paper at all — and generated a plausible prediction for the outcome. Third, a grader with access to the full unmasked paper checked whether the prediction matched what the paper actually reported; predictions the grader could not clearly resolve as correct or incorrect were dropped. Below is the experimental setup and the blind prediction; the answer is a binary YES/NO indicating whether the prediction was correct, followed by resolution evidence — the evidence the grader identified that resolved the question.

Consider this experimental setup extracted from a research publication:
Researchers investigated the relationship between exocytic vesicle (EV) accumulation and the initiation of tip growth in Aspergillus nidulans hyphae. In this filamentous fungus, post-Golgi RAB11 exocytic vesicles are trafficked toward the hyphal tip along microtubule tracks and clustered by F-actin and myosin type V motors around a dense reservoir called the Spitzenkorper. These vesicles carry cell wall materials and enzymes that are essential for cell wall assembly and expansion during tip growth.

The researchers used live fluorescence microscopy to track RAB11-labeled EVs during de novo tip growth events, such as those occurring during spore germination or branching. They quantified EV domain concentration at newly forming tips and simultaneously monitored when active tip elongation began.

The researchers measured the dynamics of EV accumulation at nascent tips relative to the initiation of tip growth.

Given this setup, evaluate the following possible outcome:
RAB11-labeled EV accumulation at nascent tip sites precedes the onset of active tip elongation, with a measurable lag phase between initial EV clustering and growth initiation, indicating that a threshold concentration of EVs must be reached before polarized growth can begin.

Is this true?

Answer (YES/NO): YES